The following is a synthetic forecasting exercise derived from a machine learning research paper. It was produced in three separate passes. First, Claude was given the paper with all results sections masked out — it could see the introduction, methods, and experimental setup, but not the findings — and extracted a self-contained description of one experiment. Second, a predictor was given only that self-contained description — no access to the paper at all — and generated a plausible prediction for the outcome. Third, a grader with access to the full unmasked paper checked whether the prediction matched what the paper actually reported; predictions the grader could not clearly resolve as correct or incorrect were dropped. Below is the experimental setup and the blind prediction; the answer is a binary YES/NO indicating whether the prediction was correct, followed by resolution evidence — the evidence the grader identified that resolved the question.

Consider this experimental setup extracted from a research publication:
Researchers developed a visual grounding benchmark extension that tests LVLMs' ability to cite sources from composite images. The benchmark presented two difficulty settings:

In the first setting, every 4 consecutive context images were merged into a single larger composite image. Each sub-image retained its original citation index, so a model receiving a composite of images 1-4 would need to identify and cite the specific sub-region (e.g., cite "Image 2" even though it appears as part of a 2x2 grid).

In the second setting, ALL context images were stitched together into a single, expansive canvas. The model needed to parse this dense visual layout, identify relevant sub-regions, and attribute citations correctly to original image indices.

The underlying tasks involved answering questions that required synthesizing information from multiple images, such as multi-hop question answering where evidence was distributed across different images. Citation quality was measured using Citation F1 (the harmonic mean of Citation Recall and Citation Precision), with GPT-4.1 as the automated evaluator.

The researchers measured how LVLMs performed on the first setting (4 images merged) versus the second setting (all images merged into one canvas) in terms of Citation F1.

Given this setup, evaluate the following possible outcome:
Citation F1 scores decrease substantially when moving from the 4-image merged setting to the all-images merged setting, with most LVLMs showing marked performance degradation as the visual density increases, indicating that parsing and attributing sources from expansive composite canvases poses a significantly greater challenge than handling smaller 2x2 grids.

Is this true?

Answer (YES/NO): YES